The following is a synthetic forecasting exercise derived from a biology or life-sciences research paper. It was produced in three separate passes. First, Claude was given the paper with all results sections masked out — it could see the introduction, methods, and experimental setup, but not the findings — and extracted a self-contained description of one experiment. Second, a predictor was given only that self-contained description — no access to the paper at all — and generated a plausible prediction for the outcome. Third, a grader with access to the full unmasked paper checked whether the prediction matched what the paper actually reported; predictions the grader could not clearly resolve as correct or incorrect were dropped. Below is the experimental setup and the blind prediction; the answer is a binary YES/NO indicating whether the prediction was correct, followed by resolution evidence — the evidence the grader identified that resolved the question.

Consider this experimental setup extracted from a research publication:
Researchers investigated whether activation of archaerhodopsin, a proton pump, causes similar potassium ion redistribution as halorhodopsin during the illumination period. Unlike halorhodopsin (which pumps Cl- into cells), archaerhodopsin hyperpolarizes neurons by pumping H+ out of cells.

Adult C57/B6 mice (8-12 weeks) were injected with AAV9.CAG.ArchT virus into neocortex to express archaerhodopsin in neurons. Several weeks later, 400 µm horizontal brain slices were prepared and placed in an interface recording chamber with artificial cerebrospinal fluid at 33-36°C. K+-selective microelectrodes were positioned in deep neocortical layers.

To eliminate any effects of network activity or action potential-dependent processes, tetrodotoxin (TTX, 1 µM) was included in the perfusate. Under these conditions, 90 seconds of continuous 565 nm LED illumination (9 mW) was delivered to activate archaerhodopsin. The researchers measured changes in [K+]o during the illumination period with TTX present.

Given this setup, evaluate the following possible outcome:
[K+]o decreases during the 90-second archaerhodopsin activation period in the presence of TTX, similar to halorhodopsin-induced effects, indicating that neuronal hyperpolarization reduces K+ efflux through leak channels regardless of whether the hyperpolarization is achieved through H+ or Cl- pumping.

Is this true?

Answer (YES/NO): YES